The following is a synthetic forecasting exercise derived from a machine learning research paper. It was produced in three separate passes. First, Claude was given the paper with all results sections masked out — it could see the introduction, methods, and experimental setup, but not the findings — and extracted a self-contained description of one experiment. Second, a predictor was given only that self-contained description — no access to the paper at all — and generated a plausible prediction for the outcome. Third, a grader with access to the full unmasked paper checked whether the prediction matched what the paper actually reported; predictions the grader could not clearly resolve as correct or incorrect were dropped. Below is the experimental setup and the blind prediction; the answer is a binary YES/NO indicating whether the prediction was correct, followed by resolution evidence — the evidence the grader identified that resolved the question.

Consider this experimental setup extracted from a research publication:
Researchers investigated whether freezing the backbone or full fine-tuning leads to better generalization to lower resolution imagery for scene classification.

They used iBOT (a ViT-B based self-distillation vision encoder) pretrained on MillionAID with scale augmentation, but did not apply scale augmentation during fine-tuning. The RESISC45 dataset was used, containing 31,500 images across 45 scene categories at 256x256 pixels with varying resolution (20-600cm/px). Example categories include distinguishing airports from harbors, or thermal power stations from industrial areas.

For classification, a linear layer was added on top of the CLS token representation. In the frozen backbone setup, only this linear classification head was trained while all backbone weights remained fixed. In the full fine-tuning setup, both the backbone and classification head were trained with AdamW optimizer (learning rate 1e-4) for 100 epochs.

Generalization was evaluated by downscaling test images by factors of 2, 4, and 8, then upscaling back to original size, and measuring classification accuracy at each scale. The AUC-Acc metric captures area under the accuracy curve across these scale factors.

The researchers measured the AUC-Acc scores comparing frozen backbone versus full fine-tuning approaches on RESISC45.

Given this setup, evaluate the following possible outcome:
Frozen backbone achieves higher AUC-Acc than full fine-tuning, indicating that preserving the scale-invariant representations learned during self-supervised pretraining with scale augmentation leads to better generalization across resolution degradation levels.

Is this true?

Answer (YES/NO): YES